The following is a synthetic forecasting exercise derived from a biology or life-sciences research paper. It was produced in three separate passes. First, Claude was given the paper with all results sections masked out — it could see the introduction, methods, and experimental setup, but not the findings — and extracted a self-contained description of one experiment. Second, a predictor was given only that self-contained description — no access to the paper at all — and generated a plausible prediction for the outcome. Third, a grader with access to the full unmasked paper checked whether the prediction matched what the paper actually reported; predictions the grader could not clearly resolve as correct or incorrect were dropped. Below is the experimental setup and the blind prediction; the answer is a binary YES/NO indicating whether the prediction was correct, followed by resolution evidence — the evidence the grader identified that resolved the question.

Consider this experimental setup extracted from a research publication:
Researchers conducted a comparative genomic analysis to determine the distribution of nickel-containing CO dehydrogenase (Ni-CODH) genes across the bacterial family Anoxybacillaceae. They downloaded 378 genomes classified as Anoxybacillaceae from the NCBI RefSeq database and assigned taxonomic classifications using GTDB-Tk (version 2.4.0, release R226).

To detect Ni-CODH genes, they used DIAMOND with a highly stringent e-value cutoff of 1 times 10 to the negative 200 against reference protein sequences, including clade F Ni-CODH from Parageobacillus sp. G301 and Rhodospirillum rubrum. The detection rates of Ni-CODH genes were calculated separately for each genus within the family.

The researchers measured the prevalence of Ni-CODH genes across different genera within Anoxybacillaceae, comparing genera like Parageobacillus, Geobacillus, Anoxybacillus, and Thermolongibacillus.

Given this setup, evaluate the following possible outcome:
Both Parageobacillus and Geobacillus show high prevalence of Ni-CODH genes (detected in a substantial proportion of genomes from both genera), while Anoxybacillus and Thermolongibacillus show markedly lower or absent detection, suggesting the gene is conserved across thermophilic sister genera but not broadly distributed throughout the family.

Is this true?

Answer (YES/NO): NO